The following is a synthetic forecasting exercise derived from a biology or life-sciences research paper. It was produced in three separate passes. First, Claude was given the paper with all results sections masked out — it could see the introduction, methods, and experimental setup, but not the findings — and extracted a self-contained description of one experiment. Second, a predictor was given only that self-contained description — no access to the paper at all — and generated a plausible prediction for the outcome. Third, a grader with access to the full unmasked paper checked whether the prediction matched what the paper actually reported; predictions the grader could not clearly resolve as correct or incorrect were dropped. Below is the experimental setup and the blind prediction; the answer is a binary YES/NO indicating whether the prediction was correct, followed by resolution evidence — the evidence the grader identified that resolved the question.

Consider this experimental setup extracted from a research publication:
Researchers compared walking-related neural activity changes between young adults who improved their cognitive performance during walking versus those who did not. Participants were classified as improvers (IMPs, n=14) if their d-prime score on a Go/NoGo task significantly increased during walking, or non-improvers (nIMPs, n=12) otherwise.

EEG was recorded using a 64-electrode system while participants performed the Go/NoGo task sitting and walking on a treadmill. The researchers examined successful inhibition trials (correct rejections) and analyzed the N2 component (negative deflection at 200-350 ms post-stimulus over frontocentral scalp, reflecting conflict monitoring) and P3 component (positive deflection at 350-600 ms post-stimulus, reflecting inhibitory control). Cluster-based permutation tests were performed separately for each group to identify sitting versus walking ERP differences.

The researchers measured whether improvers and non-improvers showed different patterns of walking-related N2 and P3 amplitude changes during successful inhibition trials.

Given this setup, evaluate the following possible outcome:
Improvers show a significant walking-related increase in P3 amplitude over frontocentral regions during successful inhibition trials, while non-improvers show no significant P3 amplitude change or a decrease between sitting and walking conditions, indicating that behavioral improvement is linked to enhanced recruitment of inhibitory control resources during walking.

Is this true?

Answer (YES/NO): NO